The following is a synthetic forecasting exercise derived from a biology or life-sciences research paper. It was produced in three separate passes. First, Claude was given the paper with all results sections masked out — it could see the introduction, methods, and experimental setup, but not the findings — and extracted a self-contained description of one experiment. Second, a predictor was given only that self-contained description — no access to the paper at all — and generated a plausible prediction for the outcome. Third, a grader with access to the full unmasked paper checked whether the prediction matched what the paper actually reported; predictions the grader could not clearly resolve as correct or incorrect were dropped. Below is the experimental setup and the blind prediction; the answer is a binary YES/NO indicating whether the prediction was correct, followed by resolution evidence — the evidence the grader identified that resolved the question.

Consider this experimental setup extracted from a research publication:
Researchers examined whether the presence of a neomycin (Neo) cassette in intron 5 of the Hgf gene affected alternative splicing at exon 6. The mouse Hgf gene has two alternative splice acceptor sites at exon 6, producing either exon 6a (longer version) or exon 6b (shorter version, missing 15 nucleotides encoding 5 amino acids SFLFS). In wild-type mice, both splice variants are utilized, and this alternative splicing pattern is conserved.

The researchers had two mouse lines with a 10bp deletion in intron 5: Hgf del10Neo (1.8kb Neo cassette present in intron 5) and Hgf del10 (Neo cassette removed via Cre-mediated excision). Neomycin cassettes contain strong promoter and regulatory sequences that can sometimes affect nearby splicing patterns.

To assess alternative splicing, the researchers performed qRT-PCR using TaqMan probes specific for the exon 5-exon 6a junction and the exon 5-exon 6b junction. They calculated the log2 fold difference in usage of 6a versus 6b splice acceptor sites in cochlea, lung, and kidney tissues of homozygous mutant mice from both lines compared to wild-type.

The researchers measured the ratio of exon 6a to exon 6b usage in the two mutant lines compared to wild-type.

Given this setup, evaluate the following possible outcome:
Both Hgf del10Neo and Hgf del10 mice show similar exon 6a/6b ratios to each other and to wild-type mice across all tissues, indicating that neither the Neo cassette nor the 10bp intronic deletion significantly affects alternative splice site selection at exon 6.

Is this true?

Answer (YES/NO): NO